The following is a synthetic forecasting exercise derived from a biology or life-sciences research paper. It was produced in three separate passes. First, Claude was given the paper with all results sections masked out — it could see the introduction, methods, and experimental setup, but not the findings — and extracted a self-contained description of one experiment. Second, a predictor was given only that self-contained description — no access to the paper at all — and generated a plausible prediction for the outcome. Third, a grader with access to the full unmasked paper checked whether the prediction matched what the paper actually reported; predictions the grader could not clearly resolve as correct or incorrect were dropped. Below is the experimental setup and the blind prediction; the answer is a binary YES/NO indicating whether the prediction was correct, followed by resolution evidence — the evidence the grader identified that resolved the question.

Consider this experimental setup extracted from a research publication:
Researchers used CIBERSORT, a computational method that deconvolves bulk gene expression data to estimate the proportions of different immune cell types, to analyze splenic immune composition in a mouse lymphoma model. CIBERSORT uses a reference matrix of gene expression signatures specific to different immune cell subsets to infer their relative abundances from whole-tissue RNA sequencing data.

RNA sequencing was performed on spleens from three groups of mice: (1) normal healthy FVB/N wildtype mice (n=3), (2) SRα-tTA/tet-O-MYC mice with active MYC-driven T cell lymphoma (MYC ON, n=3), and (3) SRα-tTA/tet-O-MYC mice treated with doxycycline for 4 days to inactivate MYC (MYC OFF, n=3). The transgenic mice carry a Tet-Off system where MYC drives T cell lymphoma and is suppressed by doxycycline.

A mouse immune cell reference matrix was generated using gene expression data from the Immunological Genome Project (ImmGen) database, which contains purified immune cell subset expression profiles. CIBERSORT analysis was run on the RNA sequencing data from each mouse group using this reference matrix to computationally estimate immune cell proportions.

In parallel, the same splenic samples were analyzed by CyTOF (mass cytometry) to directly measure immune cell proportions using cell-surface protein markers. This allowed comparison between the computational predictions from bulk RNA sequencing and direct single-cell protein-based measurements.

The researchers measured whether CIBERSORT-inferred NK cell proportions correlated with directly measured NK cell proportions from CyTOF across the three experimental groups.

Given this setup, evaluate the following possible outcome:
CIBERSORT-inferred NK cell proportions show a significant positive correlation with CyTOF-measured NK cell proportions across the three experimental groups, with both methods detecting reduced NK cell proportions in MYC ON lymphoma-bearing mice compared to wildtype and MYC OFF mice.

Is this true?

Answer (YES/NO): YES